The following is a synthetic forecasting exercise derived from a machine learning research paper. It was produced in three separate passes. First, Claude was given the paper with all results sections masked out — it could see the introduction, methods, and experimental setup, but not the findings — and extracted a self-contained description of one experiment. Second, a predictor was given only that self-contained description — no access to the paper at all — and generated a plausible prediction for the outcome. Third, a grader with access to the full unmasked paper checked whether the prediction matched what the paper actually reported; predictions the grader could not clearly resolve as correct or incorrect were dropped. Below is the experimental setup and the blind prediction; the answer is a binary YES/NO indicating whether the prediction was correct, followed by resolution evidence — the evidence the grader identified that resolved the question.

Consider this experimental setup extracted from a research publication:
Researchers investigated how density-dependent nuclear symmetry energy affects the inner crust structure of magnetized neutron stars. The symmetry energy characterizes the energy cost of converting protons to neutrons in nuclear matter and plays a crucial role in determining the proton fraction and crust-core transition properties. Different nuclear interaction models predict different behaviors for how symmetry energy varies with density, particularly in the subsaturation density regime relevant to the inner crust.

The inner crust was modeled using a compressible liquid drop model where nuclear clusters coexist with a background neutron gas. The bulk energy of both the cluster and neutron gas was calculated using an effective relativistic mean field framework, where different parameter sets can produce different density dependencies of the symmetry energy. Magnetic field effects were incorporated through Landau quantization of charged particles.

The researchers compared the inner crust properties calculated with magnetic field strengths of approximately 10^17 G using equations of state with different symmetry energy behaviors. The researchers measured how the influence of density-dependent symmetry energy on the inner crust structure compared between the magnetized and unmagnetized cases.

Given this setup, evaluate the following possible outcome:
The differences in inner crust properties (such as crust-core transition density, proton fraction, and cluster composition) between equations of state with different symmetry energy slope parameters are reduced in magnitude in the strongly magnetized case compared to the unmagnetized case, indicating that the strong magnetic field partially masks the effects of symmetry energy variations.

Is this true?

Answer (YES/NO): NO